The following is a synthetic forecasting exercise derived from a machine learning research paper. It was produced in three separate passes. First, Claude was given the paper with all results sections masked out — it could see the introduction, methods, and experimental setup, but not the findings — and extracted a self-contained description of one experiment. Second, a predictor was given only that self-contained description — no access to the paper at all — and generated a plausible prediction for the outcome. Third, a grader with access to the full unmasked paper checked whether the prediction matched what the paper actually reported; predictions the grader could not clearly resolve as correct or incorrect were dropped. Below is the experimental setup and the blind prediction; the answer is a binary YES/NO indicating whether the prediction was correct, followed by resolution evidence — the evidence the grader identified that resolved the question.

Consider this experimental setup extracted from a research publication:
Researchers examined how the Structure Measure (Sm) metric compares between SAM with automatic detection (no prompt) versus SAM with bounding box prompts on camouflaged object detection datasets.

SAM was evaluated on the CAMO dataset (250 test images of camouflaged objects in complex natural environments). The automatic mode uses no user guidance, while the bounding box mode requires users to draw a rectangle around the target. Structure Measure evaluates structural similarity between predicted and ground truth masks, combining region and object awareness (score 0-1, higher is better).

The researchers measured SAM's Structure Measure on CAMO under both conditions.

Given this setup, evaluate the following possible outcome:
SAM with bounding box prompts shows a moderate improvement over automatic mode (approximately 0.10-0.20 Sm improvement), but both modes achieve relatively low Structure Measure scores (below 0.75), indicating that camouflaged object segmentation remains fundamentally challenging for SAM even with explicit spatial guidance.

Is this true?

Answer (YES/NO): NO